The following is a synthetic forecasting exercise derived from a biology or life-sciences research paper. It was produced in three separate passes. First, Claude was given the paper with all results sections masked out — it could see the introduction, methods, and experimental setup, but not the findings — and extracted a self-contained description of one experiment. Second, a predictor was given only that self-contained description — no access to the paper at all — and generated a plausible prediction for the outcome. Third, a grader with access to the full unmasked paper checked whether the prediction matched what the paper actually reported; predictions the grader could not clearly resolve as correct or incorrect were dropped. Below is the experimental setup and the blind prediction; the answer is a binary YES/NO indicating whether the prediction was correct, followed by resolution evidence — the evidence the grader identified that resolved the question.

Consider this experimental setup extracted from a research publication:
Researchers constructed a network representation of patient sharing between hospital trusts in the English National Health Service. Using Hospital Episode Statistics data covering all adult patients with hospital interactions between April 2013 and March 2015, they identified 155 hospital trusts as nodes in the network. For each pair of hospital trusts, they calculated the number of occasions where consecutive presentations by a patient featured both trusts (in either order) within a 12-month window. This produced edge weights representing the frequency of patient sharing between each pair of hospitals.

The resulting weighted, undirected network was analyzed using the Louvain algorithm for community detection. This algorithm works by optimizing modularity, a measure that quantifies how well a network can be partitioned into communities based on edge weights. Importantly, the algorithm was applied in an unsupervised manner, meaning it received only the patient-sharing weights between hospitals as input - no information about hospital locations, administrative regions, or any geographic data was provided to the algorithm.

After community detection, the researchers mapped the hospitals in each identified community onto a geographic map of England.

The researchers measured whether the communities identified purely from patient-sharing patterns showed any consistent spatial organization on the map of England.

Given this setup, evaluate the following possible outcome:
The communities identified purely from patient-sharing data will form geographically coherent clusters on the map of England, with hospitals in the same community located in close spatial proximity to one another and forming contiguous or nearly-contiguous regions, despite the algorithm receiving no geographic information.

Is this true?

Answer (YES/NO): YES